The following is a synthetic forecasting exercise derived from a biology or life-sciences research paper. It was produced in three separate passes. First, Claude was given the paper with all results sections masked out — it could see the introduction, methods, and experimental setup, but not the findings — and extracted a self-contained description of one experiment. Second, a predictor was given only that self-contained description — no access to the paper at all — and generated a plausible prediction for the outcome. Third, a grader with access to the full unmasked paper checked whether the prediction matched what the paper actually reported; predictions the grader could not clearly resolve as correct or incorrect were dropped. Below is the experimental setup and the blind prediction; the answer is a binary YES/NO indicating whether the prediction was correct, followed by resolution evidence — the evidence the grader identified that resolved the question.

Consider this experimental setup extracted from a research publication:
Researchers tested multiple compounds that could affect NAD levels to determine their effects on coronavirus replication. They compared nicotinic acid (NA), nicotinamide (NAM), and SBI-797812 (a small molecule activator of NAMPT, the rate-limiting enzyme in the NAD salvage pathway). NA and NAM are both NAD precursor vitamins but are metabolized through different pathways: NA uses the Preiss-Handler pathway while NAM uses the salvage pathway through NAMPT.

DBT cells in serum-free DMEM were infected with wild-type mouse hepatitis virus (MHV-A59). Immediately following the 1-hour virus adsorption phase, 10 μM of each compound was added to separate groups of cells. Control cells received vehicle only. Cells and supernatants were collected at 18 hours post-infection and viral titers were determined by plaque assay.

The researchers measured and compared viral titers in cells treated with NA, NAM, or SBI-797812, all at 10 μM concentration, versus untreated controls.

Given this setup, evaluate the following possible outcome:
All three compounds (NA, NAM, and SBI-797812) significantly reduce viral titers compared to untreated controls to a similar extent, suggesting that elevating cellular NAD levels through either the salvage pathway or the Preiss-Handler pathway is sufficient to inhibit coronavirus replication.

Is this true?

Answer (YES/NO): NO